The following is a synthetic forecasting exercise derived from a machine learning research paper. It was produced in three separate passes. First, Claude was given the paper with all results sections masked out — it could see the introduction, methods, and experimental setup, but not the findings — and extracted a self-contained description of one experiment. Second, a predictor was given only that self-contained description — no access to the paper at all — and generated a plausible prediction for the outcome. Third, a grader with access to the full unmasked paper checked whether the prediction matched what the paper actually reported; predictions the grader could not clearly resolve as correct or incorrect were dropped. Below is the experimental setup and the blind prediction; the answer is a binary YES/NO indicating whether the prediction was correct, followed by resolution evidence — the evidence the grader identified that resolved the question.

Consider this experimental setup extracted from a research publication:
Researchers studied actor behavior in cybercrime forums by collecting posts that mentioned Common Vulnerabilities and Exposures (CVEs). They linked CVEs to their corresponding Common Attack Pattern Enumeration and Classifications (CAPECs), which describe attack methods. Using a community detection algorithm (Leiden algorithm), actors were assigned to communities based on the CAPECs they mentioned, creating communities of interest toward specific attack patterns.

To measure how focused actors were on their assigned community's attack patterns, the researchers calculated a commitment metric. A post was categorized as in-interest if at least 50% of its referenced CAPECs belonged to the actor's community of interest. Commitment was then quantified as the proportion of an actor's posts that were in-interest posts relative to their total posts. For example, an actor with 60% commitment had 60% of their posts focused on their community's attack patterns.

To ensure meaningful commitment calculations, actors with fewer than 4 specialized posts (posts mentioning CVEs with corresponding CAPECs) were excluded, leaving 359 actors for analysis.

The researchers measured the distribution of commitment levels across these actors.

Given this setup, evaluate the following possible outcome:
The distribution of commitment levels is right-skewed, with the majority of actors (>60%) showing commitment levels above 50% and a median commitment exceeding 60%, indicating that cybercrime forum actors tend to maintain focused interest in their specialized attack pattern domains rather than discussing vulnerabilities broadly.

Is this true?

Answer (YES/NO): NO